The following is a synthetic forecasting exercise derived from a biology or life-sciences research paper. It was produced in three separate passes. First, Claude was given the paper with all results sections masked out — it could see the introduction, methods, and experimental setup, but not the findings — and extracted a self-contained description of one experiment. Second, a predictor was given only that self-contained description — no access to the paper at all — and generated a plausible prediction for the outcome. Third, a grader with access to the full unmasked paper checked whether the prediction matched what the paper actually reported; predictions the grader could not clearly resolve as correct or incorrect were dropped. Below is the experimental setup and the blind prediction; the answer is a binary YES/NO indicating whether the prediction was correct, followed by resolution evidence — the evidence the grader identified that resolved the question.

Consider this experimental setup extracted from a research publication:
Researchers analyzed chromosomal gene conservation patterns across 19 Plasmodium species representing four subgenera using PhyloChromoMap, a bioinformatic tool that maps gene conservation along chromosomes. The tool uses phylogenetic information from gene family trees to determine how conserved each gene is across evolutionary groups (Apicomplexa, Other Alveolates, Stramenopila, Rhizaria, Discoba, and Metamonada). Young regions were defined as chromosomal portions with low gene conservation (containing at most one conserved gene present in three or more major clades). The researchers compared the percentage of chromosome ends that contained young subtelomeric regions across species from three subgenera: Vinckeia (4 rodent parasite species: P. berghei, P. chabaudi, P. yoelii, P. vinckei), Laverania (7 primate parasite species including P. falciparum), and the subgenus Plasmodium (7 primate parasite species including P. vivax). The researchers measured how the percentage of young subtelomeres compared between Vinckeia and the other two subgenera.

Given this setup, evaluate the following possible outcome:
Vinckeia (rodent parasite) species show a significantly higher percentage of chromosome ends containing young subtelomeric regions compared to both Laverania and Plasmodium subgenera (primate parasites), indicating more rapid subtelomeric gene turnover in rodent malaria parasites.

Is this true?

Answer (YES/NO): YES